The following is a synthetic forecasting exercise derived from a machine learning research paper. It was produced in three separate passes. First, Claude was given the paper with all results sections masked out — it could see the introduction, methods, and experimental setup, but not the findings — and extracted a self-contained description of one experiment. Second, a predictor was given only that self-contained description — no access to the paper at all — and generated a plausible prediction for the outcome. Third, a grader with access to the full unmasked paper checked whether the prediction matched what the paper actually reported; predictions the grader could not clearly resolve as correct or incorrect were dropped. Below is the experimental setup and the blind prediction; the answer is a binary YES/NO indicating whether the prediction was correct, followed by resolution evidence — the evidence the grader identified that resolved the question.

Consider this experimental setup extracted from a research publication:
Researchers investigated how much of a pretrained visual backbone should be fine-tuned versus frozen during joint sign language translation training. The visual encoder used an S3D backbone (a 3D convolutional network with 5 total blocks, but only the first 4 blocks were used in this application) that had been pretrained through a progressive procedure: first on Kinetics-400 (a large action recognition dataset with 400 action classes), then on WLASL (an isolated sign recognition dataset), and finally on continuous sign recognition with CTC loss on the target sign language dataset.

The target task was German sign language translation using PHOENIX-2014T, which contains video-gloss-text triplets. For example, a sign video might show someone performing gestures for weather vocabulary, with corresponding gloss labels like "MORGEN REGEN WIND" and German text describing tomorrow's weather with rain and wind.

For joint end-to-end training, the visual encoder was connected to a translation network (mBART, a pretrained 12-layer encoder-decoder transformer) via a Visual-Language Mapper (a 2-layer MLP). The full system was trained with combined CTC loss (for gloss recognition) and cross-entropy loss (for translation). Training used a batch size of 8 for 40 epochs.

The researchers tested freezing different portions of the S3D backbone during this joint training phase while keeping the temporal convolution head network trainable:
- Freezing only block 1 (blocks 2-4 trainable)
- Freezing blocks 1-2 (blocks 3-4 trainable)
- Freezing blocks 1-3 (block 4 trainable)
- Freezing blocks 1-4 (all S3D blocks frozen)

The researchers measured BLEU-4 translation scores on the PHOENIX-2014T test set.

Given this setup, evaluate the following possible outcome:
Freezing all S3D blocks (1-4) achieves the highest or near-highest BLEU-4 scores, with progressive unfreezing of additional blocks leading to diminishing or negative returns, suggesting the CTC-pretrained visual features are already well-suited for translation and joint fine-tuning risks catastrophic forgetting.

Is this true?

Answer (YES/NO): YES